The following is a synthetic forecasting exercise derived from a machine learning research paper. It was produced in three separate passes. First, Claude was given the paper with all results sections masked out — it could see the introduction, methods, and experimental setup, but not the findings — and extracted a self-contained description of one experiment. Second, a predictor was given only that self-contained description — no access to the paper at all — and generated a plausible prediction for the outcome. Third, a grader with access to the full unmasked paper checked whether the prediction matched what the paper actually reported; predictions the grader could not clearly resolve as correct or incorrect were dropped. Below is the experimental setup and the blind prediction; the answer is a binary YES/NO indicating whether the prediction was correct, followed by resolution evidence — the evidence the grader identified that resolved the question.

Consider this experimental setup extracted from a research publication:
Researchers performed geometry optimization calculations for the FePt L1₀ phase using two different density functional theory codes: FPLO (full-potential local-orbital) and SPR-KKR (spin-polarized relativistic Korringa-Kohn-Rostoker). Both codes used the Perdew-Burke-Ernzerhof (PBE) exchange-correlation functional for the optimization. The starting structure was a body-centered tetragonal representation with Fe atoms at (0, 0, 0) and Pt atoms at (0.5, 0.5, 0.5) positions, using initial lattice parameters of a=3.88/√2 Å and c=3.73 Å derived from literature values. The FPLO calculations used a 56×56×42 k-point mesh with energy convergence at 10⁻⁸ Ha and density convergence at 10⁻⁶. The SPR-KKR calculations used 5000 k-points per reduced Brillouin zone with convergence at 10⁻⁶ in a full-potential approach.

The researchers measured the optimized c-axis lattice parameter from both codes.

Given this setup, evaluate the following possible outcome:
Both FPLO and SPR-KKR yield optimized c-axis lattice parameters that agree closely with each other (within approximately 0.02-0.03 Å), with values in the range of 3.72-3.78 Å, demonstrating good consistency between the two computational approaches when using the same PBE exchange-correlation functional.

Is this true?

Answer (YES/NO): YES